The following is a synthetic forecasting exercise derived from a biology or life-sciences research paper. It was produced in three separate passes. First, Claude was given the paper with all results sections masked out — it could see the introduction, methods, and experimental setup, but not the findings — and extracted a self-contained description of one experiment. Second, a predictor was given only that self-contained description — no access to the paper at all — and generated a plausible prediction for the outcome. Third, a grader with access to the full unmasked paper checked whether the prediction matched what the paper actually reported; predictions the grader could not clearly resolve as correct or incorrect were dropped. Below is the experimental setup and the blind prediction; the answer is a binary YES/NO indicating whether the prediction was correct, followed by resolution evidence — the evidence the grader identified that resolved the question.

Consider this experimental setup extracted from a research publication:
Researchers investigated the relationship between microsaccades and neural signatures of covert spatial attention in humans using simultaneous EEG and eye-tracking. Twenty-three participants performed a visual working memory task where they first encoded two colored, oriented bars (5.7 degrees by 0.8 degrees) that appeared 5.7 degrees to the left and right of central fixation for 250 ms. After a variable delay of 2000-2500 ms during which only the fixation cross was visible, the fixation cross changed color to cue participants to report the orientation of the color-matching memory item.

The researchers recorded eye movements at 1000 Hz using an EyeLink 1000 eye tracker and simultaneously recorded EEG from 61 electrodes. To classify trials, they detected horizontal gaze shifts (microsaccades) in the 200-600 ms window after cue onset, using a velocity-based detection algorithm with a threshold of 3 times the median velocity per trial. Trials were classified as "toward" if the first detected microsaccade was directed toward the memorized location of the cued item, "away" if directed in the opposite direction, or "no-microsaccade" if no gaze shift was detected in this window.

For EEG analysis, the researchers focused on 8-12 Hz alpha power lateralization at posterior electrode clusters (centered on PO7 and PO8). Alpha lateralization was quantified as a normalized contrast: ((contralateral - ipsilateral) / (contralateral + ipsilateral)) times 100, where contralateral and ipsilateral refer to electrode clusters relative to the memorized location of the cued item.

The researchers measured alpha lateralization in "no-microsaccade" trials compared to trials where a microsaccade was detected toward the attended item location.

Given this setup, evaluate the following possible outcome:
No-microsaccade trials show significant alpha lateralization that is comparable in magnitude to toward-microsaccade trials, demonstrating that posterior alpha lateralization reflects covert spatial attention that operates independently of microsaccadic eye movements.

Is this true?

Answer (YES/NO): YES